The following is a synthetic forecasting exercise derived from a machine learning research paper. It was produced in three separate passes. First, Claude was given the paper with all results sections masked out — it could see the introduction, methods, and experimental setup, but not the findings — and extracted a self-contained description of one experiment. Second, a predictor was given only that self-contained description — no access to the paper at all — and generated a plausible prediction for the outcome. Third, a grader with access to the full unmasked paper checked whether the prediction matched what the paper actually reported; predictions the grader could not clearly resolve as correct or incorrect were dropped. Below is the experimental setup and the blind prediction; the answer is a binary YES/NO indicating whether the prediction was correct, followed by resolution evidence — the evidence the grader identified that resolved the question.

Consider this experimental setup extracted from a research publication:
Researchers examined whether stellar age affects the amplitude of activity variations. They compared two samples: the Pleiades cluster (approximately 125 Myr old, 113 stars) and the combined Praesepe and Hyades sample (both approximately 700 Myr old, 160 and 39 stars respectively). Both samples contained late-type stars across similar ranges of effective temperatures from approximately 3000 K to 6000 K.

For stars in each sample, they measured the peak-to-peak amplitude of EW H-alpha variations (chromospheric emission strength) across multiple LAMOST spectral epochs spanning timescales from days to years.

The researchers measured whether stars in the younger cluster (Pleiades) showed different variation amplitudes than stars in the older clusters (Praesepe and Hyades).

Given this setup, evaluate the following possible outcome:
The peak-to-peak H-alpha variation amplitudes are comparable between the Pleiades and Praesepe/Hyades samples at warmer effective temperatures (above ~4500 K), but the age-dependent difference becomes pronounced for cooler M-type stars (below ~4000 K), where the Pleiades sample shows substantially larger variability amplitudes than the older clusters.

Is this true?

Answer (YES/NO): NO